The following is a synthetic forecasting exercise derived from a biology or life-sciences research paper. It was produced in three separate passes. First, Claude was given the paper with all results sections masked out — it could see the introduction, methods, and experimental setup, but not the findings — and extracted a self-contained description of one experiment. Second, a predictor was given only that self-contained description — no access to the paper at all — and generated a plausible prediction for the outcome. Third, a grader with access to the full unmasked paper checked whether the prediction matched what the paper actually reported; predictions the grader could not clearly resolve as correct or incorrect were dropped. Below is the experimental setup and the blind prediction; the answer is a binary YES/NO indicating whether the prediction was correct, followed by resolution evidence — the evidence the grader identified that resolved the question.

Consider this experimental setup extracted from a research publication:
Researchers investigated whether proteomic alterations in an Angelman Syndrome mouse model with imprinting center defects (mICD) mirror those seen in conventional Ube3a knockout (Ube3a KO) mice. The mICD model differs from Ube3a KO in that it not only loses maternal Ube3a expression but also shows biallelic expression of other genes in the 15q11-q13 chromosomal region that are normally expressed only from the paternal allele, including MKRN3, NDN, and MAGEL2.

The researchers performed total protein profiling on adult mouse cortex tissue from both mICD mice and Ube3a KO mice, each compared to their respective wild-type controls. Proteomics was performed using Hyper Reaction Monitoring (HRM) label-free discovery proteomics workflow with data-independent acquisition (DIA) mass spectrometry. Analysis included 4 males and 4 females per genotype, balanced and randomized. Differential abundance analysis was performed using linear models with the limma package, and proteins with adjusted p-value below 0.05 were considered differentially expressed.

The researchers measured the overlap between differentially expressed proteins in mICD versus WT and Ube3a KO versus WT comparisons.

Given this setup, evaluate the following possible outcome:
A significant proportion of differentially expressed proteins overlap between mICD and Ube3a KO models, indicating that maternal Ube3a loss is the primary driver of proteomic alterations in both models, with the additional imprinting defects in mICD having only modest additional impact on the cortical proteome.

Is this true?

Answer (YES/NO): NO